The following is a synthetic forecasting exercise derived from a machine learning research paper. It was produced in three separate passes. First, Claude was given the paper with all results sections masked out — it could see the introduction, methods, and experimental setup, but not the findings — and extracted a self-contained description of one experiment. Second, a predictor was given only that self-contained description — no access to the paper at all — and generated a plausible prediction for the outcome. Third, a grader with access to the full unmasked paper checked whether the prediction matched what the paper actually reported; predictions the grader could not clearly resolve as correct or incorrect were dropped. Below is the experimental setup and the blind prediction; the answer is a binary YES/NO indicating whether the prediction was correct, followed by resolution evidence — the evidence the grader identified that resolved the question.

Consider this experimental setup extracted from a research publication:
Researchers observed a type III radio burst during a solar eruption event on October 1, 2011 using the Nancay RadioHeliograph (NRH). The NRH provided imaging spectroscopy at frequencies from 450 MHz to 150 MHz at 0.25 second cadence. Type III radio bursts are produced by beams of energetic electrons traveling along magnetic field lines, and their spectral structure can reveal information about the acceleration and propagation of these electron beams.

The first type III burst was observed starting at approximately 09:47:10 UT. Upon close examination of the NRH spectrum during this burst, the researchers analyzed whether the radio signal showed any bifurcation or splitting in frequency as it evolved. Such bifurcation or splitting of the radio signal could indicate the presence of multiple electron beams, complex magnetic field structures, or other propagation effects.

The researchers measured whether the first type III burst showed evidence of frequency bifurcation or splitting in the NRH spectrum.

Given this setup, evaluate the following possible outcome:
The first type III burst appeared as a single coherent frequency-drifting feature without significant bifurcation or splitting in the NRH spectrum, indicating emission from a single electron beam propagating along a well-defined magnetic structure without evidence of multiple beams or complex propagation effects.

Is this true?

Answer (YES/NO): NO